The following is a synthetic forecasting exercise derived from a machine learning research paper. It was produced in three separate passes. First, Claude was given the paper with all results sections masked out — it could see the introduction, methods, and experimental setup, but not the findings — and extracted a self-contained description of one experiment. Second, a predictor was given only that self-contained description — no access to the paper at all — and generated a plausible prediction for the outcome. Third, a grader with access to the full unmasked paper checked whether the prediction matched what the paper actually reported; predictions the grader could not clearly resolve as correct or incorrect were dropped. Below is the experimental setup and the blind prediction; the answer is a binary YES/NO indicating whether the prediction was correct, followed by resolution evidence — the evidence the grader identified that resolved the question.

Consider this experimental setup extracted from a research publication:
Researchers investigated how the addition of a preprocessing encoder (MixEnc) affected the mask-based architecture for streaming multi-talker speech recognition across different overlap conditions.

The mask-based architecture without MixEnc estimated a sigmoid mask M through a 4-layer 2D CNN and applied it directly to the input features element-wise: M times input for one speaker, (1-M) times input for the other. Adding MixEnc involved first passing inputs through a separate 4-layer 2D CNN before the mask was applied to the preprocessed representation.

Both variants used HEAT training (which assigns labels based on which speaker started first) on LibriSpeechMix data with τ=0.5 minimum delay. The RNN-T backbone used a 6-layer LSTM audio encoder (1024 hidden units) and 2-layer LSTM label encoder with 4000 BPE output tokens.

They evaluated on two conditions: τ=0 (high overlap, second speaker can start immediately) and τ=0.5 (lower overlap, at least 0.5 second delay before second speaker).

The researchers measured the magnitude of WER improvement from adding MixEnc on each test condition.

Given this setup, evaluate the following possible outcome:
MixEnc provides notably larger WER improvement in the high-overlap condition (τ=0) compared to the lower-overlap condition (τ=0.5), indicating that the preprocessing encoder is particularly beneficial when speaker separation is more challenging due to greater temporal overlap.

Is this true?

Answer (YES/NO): NO